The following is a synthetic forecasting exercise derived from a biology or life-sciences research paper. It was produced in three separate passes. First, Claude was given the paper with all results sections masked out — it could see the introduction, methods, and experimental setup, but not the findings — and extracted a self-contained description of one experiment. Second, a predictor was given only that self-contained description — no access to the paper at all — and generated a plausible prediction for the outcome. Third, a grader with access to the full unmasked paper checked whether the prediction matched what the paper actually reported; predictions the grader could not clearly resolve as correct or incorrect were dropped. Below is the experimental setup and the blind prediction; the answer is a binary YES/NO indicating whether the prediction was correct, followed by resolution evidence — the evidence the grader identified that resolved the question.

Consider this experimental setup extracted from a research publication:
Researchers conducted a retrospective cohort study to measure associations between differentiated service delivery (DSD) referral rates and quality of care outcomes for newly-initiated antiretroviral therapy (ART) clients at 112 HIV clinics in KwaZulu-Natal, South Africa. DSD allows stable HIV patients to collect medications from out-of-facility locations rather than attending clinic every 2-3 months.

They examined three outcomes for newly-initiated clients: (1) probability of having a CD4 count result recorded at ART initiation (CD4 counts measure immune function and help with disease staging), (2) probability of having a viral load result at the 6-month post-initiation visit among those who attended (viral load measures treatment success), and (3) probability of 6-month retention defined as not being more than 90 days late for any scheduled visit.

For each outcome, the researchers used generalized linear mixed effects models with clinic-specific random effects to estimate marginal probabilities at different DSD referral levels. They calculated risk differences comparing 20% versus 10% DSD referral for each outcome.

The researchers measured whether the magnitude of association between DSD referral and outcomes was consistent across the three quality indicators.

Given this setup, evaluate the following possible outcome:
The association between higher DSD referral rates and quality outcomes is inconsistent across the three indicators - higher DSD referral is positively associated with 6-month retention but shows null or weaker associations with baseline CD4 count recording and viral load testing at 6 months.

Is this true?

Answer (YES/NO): NO